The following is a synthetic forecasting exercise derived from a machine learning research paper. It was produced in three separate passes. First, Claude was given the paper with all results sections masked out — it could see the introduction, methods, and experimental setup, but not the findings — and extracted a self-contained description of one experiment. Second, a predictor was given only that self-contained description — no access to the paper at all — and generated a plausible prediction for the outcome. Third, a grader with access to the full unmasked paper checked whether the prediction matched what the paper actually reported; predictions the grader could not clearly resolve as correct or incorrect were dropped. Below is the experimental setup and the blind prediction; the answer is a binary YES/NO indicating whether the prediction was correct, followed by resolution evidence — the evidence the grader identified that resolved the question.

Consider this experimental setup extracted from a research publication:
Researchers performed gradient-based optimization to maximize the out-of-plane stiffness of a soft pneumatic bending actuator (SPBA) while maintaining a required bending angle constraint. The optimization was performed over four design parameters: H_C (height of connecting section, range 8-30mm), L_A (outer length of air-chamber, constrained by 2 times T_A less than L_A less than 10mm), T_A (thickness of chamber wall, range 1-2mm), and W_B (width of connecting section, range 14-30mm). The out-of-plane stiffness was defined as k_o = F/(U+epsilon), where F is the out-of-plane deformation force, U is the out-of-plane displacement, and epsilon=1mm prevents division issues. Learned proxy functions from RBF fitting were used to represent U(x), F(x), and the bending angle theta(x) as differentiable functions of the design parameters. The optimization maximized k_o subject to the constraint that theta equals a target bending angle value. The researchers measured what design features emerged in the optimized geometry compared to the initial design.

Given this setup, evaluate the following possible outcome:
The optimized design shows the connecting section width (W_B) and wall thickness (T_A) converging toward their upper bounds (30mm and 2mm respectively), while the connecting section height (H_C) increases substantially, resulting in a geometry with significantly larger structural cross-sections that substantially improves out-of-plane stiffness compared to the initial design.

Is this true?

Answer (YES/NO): NO